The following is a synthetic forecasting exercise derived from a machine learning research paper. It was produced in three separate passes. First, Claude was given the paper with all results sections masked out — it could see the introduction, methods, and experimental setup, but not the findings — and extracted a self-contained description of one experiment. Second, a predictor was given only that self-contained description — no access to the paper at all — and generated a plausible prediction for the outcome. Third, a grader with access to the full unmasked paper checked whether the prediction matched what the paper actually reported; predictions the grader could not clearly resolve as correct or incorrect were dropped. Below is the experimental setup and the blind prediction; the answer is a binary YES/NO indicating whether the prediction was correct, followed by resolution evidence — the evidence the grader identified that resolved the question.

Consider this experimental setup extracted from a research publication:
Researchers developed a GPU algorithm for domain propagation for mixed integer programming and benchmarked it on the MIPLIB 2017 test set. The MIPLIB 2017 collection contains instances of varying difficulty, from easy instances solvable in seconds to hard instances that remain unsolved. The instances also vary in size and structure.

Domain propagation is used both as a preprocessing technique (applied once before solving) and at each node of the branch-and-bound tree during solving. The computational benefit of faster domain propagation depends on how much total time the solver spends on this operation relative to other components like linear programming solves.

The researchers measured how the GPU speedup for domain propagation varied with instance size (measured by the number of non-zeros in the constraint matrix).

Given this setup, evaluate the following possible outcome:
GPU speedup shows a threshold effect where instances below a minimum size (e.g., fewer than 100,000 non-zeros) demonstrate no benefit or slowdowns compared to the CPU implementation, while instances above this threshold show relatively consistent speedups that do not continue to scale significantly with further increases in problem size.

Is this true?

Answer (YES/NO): NO